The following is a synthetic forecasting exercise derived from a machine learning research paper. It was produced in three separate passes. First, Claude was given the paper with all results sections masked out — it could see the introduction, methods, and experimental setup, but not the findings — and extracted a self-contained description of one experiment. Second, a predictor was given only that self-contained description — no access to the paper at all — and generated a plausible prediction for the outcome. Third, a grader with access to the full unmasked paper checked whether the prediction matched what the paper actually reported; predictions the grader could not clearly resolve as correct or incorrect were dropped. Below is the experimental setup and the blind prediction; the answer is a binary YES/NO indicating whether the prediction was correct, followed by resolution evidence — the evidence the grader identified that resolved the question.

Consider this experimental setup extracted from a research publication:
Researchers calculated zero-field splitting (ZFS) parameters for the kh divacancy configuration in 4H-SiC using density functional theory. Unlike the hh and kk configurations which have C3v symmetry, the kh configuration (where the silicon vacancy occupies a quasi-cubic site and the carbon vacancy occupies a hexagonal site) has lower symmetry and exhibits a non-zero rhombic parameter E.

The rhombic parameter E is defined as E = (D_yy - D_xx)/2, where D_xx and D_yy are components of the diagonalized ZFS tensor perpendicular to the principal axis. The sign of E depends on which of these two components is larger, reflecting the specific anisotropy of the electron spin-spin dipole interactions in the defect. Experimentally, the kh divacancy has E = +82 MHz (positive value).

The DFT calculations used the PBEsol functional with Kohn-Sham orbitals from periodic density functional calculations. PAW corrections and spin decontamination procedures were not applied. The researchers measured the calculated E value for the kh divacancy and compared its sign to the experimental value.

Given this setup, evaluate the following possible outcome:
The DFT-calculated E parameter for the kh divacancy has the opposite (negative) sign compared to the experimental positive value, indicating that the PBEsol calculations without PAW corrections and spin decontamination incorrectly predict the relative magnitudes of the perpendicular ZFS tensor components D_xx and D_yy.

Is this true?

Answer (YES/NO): YES